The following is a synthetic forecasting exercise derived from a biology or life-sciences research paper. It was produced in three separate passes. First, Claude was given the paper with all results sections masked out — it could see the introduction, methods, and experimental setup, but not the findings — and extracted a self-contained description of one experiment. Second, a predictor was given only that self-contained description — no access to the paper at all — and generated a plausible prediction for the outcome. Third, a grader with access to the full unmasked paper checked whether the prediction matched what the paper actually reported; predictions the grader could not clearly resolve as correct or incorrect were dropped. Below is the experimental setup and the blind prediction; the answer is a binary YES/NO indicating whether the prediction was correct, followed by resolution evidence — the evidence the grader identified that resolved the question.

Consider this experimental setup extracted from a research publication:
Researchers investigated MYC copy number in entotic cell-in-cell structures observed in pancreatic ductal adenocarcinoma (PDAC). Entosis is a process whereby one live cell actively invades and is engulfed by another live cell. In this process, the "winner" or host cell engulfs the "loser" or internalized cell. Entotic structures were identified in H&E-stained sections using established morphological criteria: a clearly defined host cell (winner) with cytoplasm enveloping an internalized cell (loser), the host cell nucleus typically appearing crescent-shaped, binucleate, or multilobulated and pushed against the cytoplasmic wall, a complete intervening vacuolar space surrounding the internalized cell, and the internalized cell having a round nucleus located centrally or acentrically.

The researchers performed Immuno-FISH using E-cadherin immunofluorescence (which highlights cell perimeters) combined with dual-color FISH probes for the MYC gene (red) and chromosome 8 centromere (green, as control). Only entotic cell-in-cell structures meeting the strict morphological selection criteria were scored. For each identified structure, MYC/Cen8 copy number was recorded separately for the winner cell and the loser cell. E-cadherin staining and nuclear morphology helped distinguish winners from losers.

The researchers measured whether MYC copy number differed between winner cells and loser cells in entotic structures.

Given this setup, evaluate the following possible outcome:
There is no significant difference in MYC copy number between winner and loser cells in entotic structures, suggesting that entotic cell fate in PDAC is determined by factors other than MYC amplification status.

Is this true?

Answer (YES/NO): NO